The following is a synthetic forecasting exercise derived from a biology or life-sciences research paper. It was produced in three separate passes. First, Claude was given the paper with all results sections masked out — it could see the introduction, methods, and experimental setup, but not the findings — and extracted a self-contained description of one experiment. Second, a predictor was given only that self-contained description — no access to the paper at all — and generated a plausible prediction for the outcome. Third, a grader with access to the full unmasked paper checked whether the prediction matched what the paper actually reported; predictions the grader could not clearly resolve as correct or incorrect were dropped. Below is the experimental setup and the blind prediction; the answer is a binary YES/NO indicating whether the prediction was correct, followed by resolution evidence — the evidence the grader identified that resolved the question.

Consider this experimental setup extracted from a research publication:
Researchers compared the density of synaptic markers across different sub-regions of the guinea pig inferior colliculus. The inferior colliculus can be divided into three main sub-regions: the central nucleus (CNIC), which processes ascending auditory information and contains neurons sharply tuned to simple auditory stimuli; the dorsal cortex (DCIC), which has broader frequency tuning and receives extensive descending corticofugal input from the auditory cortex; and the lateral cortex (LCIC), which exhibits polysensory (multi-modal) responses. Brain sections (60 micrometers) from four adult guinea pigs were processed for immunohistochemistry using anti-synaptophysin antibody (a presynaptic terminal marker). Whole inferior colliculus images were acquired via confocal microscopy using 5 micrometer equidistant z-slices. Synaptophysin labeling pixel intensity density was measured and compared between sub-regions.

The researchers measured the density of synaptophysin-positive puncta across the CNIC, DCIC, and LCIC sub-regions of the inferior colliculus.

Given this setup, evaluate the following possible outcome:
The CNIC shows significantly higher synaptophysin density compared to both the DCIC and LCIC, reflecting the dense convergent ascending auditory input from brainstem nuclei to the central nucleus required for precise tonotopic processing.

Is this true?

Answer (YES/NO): NO